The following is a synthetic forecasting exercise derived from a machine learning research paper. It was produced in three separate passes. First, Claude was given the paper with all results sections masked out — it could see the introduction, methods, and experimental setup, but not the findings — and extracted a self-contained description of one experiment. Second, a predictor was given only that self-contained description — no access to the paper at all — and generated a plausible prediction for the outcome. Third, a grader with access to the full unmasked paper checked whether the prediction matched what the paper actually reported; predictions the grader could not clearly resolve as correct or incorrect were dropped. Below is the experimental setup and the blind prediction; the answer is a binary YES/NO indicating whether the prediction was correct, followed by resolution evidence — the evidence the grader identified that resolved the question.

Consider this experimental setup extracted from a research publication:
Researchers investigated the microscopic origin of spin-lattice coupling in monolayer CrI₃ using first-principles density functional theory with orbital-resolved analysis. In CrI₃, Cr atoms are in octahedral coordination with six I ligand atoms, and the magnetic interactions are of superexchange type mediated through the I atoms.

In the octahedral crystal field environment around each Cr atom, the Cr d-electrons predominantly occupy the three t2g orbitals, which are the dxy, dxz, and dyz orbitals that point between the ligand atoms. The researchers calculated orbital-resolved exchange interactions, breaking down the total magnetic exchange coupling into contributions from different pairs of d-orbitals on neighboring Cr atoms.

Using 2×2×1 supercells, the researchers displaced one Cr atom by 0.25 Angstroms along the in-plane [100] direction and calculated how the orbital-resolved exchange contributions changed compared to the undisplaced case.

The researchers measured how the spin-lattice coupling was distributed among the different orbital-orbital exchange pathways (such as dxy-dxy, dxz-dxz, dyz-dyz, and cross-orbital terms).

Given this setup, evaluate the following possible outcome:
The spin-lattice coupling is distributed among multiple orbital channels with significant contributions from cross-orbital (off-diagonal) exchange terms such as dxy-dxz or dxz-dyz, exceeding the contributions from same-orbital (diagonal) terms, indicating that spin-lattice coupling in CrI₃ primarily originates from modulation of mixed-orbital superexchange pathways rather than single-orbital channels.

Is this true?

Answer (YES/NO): NO